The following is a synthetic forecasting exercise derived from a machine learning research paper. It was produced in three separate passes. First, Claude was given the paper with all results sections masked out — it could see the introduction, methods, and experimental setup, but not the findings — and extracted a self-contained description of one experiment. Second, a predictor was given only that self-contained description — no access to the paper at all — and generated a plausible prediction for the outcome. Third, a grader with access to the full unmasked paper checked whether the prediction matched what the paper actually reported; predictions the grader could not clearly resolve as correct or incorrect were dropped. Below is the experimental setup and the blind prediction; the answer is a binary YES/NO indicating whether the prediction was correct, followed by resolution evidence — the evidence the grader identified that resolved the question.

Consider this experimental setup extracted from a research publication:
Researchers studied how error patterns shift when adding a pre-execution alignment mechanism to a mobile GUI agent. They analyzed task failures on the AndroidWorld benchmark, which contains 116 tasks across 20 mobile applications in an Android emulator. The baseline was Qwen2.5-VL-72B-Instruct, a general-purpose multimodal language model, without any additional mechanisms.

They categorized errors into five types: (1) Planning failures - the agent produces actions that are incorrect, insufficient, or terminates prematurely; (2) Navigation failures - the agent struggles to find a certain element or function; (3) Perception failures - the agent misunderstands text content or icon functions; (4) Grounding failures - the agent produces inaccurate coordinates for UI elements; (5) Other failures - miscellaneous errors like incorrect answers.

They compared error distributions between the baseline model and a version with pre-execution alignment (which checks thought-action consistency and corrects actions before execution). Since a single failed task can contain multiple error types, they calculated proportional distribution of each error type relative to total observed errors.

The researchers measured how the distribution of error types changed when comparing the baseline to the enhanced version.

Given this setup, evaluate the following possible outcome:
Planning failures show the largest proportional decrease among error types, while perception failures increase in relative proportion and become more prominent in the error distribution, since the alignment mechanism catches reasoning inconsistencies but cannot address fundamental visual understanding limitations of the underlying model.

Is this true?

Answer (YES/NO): NO